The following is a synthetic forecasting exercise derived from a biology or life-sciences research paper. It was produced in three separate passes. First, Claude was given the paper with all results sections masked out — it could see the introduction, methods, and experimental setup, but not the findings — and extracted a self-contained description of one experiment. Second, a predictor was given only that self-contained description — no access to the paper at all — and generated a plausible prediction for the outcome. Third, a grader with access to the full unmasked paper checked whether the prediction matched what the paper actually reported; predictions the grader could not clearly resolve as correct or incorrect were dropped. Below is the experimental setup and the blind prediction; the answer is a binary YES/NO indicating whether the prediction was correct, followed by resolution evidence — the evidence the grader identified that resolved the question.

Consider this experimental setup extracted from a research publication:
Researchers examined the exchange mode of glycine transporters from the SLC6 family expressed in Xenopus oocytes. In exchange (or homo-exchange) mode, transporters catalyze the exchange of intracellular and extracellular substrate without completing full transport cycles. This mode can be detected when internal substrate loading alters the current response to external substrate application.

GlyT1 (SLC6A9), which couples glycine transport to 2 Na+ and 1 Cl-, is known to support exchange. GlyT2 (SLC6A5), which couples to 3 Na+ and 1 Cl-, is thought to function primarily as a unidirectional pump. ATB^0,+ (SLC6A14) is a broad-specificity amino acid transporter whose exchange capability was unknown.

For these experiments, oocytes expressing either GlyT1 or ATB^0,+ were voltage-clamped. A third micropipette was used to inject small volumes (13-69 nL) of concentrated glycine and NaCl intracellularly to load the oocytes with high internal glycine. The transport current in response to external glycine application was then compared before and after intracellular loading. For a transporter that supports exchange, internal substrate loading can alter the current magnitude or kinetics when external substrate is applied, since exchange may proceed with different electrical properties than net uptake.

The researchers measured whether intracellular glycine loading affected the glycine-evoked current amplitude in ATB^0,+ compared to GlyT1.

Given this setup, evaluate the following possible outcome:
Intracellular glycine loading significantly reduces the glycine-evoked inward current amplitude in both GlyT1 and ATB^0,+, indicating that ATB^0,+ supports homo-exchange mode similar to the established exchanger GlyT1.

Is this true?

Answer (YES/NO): NO